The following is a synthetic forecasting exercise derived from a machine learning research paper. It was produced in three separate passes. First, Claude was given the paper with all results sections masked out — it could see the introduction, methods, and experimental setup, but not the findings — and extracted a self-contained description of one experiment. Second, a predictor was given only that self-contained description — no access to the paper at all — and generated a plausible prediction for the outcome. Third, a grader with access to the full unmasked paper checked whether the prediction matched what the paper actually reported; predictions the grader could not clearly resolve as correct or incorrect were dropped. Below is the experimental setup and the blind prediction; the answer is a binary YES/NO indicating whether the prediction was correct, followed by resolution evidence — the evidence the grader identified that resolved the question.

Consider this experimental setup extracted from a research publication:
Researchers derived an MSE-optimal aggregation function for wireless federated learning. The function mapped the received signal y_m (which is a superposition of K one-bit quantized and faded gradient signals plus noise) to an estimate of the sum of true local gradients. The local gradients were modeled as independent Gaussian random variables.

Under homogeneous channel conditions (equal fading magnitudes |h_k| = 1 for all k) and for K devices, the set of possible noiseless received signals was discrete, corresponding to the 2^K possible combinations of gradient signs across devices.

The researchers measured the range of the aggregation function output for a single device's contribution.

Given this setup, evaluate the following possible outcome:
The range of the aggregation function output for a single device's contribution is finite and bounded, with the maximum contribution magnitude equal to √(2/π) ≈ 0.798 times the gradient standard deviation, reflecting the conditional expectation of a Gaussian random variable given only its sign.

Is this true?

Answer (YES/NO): YES